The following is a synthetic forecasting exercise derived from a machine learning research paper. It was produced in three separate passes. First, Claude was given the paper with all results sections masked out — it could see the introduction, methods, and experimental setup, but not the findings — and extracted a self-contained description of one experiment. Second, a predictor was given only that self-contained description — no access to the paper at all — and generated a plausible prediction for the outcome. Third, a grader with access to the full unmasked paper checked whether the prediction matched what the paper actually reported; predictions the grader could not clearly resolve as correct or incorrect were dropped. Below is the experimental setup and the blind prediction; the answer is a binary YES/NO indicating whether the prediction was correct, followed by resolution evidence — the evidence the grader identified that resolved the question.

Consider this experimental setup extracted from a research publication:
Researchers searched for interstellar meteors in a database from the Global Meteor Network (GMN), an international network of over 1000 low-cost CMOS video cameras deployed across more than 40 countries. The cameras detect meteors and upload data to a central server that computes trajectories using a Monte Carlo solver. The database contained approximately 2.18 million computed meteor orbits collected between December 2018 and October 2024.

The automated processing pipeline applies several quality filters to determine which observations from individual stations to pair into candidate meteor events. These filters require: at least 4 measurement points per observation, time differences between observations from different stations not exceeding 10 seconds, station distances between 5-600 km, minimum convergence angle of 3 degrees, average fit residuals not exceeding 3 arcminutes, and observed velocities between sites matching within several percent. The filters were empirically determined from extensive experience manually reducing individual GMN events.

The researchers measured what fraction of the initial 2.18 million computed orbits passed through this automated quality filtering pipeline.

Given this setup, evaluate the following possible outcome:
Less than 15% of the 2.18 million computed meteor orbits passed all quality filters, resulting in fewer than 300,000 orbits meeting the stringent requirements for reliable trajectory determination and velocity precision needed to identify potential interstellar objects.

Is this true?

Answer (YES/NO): NO